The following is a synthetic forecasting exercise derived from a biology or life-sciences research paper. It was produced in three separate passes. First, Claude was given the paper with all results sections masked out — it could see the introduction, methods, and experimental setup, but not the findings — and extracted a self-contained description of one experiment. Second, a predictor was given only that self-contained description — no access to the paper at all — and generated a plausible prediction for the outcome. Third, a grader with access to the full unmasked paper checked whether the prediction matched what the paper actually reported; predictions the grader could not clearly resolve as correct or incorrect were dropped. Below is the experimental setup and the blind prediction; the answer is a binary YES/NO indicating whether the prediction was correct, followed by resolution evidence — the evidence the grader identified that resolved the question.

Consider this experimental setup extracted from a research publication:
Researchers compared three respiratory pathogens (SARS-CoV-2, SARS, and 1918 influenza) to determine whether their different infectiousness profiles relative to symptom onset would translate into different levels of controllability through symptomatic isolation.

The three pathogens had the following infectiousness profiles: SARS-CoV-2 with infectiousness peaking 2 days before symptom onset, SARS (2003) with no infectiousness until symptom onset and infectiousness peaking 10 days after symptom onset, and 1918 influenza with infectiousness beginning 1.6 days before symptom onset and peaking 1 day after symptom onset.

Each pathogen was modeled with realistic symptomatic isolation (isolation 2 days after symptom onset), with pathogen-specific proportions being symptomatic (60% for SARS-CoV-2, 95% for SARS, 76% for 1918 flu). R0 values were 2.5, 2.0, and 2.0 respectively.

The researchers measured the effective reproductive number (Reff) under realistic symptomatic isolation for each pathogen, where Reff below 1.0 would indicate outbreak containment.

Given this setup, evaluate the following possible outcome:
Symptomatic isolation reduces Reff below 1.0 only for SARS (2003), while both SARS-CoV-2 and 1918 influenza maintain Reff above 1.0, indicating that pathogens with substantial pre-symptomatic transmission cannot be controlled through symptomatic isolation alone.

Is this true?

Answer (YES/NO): YES